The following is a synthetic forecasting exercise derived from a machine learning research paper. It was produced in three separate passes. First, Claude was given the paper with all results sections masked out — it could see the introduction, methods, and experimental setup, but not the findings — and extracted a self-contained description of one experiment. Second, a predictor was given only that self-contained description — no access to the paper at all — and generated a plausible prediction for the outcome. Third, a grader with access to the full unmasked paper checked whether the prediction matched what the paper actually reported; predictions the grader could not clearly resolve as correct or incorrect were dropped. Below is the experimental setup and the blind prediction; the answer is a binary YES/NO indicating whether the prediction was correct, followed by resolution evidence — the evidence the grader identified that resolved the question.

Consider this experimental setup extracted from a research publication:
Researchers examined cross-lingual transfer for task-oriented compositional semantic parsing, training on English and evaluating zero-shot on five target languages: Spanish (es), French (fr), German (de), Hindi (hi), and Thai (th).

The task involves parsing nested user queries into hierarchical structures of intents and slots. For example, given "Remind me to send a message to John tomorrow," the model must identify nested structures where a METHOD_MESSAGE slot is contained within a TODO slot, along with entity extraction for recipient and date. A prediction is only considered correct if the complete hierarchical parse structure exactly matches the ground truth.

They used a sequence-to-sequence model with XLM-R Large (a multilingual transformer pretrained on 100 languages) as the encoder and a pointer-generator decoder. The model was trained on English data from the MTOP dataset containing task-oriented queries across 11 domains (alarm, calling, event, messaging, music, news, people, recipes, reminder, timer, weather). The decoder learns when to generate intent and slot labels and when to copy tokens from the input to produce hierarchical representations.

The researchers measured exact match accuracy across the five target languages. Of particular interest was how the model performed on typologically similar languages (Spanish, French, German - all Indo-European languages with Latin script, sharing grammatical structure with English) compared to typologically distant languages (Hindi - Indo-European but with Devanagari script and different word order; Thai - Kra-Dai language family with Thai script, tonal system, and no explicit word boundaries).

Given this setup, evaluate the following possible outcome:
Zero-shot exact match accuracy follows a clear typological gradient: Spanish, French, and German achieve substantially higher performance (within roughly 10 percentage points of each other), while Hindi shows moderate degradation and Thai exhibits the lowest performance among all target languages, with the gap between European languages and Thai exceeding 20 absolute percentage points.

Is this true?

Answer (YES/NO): NO